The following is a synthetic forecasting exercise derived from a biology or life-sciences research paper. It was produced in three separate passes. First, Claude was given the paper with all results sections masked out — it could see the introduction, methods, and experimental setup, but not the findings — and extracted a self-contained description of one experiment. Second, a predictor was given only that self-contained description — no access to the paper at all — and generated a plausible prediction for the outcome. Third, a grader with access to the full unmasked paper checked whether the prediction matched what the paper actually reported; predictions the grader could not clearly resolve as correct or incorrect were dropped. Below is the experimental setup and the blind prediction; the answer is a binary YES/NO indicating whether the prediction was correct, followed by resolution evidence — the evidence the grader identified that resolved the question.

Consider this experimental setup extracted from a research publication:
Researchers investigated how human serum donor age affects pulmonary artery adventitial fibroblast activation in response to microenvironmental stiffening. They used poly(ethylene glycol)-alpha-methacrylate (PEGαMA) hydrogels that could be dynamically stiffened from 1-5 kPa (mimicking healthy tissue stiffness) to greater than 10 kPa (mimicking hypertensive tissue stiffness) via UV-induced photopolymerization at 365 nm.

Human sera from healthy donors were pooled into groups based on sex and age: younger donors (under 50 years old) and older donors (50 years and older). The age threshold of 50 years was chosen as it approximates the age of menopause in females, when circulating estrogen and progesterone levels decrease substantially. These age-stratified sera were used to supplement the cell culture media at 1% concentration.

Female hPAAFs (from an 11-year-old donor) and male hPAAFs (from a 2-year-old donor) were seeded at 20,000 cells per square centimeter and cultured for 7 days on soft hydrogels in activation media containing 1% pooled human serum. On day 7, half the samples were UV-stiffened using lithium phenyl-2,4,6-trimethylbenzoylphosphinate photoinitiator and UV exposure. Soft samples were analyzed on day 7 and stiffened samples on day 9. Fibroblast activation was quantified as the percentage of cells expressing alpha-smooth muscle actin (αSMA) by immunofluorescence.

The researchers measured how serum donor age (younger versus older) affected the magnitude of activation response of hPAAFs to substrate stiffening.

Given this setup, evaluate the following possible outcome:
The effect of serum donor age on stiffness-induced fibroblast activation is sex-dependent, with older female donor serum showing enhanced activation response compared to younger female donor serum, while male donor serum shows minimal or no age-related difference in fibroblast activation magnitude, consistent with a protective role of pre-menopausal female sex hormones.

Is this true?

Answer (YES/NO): NO